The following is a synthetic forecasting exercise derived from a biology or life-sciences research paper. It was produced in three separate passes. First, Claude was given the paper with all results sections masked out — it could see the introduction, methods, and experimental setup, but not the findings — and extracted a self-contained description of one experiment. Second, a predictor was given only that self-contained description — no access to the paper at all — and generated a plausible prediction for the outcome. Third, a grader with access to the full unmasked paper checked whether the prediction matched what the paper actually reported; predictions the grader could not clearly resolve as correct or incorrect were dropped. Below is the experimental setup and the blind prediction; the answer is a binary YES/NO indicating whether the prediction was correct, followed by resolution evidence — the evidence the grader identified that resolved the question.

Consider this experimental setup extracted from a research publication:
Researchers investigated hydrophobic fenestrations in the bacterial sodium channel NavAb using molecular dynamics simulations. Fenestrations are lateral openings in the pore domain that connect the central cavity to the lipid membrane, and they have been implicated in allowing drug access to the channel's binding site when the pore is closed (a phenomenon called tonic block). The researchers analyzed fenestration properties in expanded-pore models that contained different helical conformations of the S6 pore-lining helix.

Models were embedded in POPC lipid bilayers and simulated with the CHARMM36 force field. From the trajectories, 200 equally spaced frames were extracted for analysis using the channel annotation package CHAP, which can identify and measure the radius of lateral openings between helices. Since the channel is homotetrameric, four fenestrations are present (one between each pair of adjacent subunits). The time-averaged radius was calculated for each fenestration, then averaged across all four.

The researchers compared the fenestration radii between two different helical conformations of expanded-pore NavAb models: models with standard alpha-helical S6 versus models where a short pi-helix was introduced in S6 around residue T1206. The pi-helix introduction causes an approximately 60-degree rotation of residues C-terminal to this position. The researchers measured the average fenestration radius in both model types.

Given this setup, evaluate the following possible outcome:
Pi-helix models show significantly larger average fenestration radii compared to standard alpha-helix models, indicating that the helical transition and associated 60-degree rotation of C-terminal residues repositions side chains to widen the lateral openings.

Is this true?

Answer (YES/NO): NO